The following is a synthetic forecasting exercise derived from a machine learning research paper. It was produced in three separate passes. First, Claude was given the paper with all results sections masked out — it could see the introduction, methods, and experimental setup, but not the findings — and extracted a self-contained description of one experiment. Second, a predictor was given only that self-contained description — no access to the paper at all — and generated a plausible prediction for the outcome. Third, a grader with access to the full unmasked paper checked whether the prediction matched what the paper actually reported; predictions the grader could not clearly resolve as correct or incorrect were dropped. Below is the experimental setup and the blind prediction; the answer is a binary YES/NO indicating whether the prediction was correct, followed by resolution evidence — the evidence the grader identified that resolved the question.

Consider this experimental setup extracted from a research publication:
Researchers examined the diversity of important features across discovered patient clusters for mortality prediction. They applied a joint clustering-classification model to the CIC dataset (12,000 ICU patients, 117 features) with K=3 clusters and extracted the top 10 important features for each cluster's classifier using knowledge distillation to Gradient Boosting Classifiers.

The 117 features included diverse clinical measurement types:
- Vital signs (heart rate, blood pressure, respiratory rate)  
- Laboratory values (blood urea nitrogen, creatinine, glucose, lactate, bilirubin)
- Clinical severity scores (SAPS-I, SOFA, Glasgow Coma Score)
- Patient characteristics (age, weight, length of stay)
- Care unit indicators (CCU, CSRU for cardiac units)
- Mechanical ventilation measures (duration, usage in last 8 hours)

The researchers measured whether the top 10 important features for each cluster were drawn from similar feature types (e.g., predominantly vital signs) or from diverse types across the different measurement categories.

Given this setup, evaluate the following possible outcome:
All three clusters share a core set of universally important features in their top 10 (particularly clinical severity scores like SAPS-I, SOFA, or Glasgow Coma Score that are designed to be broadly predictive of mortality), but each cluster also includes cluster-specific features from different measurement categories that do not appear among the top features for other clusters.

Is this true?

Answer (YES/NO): NO